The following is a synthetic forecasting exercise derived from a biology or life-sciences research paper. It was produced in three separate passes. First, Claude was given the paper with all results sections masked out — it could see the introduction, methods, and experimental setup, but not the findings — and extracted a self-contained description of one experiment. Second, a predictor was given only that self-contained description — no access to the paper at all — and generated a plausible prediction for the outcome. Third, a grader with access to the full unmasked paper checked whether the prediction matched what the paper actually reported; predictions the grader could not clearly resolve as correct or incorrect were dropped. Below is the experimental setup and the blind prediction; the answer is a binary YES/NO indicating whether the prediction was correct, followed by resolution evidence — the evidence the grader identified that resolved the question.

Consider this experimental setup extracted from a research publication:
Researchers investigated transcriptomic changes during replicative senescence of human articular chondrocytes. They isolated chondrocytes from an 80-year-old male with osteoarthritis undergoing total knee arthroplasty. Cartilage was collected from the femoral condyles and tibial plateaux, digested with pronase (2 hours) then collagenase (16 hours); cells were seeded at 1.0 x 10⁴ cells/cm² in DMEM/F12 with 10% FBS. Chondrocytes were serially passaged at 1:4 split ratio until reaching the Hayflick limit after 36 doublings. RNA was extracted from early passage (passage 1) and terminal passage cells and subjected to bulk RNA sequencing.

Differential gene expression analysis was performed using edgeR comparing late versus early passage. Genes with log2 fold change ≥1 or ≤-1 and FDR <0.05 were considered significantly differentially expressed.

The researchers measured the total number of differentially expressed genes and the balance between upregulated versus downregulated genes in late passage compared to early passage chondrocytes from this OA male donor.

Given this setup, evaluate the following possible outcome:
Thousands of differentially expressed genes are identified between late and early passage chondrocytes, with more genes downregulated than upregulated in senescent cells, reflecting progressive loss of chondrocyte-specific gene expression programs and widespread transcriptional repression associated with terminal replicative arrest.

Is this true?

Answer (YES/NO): YES